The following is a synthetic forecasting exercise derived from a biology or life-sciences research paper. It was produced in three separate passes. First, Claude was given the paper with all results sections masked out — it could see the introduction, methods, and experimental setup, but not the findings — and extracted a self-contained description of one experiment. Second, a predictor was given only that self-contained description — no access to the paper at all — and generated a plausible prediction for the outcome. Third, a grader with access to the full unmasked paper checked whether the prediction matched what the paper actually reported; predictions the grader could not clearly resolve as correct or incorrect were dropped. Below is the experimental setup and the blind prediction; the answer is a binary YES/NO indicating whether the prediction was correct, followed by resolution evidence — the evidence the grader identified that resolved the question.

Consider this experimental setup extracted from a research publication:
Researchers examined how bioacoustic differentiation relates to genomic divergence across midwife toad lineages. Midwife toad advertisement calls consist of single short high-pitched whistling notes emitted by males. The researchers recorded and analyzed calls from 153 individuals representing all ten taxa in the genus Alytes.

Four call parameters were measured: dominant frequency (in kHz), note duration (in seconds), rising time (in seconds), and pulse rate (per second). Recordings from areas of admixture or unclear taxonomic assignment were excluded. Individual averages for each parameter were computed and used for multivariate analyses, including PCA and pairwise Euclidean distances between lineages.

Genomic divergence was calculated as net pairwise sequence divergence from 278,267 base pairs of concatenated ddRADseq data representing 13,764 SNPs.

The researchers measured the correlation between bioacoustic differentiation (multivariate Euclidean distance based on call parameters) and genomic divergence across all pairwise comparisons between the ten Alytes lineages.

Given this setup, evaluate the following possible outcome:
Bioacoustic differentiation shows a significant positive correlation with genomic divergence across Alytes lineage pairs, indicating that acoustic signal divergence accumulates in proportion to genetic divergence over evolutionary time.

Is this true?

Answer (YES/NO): YES